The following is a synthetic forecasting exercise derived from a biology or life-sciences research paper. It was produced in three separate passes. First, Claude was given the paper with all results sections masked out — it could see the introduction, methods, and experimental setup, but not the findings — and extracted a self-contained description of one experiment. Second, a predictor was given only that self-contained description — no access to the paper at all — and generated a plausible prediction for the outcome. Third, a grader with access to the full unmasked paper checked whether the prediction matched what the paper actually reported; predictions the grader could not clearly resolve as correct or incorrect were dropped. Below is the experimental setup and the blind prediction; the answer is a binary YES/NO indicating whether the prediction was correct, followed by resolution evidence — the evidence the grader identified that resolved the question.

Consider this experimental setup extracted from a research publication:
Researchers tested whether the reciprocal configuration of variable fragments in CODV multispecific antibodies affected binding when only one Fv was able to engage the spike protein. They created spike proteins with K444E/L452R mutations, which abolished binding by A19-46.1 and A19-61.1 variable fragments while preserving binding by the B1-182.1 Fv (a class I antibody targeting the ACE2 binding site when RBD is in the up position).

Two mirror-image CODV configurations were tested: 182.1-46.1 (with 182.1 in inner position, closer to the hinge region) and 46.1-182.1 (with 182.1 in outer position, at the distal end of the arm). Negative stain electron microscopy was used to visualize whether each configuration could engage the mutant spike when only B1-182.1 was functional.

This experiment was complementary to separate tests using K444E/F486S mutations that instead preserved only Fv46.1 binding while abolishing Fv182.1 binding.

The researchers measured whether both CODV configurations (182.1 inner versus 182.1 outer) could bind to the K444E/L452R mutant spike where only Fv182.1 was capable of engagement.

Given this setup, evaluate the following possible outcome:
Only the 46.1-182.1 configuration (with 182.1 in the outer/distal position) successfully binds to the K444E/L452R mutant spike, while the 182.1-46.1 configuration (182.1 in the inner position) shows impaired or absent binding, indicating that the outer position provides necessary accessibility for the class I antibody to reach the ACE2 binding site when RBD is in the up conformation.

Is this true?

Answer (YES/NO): NO